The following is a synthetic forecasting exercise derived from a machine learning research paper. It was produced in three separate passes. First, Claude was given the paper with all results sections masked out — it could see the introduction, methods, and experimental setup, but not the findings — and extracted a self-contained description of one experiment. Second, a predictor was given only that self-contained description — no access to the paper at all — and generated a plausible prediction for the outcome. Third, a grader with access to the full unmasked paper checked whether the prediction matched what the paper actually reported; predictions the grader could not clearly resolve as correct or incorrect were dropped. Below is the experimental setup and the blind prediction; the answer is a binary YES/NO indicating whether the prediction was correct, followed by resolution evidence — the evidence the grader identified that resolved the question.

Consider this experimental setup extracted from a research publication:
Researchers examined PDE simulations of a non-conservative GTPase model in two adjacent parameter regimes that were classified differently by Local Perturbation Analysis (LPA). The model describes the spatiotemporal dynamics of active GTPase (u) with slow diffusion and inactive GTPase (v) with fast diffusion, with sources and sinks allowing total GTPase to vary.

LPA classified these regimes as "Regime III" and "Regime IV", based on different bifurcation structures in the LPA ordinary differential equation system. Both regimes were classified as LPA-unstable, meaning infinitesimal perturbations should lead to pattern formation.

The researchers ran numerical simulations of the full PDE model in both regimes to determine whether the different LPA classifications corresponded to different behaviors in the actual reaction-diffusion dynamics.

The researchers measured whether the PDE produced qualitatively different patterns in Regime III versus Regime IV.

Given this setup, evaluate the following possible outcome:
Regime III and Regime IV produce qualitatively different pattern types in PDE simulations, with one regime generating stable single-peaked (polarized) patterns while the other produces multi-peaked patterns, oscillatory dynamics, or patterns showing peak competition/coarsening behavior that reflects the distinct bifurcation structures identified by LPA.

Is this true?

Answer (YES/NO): NO